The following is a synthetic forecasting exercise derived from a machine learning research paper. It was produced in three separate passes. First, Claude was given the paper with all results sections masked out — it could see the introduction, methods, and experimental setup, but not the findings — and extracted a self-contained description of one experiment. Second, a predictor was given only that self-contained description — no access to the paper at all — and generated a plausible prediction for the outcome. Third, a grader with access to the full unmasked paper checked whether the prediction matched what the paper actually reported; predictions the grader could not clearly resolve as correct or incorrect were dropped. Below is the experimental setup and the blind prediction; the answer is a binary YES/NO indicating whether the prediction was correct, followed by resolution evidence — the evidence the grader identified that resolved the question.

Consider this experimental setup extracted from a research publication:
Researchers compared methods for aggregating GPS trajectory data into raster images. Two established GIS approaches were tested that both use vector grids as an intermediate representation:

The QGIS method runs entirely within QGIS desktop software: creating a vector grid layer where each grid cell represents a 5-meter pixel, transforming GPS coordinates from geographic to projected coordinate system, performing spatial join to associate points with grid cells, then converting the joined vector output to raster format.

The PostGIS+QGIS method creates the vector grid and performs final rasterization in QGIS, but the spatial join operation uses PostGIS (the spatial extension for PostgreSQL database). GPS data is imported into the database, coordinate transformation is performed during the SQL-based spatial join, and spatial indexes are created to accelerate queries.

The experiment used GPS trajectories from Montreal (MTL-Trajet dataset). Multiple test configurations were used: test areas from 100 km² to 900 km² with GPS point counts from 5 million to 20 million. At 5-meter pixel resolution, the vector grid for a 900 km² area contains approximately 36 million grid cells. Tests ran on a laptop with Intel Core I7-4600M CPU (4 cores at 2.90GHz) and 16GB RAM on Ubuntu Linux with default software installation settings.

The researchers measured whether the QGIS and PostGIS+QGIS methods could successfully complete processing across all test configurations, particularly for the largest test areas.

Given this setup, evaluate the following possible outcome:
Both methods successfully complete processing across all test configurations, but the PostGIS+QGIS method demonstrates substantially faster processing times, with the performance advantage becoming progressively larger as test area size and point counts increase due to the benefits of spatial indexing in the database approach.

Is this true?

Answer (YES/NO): NO